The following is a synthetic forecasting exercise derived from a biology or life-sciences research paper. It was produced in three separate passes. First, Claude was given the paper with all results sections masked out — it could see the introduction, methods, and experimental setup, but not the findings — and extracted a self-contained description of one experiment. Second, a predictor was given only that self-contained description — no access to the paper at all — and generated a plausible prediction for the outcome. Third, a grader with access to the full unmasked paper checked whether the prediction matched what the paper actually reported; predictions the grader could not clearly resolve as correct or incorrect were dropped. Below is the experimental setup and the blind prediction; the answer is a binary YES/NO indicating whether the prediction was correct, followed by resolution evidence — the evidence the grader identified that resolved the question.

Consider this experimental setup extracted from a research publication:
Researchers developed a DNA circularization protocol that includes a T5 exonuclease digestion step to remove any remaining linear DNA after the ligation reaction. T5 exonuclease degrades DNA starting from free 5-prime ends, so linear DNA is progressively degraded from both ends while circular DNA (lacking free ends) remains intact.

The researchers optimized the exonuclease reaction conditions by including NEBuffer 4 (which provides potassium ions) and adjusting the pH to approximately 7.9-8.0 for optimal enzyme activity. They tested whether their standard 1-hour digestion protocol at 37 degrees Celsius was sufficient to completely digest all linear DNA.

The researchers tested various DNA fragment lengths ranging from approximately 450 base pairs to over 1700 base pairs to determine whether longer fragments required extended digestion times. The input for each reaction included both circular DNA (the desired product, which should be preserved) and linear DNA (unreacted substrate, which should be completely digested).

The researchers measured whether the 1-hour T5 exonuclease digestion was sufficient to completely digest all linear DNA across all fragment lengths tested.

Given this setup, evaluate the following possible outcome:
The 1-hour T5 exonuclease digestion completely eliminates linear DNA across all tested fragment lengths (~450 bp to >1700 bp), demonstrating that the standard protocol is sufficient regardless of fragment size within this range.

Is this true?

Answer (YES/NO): YES